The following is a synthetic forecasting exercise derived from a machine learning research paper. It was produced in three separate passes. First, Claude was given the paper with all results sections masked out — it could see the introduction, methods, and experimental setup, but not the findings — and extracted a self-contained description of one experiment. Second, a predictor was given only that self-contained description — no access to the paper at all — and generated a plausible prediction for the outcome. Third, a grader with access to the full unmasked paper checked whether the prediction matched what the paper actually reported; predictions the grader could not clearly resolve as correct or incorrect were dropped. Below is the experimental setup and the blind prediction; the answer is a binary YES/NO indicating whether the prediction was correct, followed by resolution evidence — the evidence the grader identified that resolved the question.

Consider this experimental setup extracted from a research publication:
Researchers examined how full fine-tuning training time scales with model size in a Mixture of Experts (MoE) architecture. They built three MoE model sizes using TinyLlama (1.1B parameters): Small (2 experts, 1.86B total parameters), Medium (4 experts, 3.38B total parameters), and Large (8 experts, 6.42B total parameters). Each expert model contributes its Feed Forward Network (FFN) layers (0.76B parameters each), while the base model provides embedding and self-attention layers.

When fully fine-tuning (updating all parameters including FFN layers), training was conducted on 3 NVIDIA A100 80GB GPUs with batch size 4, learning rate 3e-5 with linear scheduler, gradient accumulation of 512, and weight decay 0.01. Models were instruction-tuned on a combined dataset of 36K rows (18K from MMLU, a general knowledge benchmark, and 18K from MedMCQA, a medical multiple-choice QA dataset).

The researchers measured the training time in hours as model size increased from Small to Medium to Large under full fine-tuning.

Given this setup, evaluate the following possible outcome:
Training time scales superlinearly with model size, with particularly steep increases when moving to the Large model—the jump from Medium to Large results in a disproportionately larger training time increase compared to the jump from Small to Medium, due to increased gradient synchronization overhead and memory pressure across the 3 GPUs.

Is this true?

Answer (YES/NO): NO